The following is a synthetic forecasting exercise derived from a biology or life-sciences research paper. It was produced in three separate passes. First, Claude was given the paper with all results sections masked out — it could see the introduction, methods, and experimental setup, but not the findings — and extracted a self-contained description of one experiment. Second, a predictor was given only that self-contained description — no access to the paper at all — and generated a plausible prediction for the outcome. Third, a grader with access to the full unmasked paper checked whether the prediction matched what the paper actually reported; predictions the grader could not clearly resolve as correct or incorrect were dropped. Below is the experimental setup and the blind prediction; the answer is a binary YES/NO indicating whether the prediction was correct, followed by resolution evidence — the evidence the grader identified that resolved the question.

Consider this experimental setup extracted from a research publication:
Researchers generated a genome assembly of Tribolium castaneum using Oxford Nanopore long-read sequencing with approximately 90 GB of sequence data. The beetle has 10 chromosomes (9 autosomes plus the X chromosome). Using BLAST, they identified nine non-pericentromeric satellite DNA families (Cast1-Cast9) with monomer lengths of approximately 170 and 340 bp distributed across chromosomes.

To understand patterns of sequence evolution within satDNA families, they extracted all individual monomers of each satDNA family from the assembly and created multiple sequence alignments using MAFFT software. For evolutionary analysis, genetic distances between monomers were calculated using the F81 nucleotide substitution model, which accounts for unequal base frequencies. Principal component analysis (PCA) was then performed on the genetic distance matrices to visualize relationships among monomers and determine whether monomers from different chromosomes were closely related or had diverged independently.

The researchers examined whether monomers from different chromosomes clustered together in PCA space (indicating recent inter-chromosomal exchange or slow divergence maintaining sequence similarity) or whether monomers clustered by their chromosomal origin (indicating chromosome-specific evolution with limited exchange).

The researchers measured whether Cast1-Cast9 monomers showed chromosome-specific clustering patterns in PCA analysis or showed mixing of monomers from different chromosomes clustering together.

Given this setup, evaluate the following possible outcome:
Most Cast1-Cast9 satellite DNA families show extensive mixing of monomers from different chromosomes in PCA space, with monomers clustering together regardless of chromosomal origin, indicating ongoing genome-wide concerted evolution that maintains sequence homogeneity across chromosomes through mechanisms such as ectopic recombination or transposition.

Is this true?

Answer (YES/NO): YES